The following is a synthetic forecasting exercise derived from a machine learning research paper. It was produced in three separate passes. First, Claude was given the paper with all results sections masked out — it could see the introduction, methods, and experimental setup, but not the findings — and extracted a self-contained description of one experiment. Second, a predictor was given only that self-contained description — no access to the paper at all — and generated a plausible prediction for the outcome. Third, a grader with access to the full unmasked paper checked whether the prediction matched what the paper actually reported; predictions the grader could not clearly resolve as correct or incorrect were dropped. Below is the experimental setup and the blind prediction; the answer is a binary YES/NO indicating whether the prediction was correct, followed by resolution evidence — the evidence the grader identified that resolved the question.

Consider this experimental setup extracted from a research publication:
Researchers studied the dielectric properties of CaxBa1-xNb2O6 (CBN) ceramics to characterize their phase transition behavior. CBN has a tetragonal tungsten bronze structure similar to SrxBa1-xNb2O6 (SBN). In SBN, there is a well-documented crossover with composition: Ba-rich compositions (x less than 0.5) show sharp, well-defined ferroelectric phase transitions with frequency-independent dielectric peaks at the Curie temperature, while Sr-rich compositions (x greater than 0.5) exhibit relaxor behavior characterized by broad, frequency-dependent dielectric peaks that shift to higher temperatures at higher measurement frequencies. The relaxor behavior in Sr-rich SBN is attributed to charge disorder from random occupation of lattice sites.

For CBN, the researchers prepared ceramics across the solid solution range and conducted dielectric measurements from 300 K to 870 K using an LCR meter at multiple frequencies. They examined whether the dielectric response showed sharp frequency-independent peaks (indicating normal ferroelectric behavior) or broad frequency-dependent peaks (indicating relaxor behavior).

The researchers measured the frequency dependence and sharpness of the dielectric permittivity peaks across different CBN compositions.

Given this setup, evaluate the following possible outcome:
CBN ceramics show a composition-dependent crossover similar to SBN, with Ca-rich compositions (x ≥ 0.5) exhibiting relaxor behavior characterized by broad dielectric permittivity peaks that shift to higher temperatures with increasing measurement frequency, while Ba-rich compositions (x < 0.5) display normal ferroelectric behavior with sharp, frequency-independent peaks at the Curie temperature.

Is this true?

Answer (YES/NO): NO